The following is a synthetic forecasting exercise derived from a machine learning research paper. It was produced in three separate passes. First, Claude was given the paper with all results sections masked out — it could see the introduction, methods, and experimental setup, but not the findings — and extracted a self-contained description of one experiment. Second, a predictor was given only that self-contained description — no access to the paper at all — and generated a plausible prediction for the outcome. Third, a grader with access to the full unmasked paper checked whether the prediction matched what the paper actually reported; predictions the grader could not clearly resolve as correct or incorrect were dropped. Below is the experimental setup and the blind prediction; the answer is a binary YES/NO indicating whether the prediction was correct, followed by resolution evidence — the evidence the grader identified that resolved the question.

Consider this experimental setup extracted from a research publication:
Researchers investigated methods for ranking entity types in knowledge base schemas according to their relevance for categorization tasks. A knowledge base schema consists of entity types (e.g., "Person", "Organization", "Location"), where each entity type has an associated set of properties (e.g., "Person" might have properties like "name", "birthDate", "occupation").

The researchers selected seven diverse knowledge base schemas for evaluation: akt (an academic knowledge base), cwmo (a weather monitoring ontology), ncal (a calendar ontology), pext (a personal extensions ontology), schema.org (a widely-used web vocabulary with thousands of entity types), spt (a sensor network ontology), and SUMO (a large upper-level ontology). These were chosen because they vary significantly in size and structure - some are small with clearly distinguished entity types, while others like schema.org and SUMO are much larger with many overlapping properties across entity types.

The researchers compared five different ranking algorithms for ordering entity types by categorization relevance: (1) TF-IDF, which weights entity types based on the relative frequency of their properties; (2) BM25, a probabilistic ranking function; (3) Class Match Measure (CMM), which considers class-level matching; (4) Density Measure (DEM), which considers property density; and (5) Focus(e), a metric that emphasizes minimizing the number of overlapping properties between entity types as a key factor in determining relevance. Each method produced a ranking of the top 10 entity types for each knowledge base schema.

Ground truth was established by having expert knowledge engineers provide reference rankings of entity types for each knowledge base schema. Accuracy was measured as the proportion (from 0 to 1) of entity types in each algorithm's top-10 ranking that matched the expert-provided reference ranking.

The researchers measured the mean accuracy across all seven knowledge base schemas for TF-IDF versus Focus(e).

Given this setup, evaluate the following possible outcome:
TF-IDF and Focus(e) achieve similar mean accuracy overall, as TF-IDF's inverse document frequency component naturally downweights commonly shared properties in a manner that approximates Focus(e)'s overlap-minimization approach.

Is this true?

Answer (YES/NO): YES